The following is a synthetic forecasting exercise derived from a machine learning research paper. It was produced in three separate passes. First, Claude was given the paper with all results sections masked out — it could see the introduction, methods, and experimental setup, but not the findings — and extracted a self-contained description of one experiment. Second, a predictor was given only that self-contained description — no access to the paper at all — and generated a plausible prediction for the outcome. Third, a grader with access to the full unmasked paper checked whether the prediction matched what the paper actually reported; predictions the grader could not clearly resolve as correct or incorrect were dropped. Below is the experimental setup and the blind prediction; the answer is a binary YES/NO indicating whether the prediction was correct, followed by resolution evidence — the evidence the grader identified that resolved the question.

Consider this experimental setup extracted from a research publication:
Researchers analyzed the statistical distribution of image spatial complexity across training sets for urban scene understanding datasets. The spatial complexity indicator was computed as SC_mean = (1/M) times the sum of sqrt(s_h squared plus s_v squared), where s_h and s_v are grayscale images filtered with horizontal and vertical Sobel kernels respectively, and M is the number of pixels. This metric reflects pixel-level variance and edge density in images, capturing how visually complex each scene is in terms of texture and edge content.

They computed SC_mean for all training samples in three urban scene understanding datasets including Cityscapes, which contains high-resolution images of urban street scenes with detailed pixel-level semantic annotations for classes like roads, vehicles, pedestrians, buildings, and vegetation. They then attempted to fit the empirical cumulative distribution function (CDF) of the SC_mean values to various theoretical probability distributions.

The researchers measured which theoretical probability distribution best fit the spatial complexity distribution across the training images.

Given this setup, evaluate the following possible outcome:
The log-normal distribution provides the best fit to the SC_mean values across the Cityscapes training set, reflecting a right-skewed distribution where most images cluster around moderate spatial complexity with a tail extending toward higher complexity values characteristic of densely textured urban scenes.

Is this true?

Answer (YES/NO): NO